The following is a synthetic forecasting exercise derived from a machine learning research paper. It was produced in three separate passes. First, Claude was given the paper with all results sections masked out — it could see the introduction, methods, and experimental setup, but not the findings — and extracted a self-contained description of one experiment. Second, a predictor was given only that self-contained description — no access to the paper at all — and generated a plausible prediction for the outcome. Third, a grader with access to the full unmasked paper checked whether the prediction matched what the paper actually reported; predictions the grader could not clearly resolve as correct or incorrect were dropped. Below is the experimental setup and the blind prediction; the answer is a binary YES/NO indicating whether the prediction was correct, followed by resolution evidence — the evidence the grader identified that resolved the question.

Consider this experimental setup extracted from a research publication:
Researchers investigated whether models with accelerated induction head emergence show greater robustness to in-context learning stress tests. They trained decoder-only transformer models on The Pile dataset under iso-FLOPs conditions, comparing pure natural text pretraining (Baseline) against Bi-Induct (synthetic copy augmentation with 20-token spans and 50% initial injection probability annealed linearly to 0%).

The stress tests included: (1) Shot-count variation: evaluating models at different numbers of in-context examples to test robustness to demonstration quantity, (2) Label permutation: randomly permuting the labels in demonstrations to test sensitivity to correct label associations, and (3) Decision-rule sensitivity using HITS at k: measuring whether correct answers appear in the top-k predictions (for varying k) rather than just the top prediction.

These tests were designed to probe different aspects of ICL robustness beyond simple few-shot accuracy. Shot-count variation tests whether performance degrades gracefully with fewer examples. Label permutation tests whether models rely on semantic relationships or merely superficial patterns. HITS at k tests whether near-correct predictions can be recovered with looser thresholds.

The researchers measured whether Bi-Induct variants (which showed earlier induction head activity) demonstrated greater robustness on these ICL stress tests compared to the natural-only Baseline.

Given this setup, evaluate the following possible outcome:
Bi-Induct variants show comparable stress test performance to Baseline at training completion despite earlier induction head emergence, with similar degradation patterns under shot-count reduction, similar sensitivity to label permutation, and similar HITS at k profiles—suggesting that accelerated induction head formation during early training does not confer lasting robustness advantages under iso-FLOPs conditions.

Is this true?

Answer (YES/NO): NO